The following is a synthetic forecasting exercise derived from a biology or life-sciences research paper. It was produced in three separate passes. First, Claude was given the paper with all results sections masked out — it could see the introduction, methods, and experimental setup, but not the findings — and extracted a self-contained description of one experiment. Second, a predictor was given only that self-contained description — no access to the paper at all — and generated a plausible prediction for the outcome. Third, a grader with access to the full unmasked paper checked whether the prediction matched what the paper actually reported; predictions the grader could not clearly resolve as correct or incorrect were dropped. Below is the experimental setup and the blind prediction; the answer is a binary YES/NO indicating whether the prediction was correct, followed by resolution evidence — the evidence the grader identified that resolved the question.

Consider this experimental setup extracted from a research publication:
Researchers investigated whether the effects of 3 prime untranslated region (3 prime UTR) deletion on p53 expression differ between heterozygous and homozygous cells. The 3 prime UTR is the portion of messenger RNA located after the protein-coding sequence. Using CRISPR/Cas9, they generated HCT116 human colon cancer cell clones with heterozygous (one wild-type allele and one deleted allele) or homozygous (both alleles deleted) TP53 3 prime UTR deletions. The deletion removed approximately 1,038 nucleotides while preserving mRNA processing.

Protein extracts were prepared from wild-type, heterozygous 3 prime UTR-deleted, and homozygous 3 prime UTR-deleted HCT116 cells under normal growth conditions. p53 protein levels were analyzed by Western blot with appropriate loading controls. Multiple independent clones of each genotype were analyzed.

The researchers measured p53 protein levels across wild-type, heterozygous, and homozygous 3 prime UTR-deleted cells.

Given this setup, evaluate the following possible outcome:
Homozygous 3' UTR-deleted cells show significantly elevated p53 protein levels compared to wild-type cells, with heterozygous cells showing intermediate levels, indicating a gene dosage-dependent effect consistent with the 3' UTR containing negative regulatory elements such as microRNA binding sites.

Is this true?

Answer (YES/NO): NO